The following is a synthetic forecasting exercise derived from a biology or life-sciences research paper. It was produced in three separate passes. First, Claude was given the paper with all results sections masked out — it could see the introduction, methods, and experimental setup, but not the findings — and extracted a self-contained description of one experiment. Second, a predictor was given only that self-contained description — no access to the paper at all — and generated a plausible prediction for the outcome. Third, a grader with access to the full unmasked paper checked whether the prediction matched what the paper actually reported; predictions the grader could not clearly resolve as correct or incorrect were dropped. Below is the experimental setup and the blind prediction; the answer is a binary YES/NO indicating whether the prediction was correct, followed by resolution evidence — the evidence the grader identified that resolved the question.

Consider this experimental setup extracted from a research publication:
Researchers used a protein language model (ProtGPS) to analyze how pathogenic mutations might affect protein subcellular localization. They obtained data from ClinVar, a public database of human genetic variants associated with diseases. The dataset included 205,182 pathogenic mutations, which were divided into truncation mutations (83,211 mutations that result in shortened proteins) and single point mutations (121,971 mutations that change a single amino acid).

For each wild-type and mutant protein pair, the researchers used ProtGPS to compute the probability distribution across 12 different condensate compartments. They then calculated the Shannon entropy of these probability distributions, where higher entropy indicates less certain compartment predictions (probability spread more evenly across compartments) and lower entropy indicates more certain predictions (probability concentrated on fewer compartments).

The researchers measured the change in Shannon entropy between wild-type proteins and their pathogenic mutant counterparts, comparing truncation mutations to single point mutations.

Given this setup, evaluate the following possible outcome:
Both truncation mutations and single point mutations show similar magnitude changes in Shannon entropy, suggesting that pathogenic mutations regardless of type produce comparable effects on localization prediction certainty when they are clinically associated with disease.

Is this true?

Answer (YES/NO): NO